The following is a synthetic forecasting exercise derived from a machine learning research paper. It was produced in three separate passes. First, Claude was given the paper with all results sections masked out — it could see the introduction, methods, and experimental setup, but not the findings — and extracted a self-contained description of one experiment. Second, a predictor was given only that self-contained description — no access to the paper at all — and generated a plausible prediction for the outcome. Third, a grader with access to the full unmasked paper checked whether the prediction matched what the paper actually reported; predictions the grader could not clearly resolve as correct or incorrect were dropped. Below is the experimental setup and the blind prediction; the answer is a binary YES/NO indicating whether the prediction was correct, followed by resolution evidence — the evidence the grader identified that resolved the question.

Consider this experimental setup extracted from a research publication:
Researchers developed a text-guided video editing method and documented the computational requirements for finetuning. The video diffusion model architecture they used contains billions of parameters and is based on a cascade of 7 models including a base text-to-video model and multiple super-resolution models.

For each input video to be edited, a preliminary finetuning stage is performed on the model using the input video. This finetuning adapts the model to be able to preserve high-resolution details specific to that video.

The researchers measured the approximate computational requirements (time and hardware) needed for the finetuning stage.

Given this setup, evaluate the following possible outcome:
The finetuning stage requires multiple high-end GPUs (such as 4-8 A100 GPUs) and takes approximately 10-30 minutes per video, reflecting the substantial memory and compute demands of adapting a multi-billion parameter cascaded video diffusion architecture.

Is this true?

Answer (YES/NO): NO